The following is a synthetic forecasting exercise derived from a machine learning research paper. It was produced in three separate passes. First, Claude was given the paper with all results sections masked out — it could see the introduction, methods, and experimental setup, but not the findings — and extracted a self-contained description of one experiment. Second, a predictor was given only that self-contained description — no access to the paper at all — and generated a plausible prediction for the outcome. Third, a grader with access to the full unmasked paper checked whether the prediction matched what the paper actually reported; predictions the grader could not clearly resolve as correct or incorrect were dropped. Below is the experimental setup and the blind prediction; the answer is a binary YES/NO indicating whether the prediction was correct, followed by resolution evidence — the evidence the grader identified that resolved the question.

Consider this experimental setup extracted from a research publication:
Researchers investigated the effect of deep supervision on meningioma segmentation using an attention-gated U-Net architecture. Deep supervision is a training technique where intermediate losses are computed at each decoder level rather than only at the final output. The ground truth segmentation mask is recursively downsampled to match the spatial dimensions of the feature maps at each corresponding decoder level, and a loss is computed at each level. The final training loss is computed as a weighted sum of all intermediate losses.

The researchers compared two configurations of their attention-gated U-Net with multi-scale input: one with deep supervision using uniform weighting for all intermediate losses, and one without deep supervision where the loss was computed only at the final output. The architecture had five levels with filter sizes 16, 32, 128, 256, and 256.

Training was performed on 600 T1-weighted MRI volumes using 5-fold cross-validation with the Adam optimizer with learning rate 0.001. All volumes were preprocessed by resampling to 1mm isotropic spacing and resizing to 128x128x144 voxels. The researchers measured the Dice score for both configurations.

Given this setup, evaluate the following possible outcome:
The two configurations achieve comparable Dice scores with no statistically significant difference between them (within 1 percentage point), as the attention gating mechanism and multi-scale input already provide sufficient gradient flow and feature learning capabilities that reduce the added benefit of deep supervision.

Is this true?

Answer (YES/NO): NO